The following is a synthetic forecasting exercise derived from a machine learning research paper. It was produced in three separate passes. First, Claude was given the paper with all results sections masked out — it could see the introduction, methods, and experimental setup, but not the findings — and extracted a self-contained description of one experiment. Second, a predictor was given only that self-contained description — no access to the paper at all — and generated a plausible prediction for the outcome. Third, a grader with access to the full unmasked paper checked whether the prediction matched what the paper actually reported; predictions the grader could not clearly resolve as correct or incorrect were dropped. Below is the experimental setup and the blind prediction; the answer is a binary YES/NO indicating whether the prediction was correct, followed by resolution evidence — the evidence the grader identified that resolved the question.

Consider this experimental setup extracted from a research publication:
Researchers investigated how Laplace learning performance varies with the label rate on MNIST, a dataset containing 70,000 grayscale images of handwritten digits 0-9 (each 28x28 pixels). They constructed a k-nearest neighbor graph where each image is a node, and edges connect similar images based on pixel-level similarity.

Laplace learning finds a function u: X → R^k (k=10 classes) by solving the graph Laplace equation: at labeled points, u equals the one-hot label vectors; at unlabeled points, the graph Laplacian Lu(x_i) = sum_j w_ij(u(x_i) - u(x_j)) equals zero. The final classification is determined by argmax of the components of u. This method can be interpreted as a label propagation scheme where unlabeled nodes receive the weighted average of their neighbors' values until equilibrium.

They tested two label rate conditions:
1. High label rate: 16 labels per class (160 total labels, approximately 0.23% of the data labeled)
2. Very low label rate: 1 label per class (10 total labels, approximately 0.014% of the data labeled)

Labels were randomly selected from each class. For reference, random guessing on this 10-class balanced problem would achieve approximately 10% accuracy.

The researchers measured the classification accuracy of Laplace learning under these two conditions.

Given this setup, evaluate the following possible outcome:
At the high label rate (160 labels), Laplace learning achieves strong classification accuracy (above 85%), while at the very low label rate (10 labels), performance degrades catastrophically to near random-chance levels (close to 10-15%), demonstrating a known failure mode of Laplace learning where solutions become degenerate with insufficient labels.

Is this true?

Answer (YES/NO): YES